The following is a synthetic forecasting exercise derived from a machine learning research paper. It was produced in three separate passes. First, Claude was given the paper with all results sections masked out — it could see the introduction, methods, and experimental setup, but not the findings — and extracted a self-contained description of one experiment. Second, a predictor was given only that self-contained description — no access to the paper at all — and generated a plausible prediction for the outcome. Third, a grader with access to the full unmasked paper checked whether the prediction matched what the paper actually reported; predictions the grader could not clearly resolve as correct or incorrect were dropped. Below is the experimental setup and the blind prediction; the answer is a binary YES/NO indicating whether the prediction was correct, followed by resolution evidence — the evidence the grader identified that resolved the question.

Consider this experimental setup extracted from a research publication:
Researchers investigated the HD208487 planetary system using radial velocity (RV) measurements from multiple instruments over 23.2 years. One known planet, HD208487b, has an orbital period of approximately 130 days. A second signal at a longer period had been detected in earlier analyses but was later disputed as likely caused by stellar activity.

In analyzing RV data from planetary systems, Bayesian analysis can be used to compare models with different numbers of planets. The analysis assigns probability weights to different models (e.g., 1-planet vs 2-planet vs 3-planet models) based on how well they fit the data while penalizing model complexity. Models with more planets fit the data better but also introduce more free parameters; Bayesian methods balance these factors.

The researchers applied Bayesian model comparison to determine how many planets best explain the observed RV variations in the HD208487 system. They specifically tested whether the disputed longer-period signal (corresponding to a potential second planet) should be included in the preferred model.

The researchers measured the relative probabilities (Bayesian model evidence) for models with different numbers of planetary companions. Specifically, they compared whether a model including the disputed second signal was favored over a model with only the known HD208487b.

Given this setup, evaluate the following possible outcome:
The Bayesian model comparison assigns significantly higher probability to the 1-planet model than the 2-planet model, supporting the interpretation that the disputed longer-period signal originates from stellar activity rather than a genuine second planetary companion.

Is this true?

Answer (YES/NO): NO